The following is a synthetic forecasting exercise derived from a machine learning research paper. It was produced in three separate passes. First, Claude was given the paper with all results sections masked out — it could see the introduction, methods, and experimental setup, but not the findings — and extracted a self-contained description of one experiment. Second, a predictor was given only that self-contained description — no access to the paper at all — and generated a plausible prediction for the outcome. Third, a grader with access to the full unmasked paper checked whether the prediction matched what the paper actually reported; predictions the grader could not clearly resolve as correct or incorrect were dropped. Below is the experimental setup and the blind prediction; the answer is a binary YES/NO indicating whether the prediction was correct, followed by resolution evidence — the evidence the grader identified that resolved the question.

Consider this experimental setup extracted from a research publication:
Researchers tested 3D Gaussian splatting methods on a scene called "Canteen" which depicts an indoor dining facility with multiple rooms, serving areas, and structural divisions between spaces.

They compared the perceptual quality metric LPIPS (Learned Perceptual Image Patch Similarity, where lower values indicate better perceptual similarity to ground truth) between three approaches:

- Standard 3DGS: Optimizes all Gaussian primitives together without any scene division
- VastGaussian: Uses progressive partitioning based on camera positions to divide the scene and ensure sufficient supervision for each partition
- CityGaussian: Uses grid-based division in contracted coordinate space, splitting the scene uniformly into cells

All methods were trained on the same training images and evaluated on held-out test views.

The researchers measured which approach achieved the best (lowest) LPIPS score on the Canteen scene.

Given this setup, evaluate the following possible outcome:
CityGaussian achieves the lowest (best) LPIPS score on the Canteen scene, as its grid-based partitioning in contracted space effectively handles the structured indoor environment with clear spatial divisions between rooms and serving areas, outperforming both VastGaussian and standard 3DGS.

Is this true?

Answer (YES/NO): NO